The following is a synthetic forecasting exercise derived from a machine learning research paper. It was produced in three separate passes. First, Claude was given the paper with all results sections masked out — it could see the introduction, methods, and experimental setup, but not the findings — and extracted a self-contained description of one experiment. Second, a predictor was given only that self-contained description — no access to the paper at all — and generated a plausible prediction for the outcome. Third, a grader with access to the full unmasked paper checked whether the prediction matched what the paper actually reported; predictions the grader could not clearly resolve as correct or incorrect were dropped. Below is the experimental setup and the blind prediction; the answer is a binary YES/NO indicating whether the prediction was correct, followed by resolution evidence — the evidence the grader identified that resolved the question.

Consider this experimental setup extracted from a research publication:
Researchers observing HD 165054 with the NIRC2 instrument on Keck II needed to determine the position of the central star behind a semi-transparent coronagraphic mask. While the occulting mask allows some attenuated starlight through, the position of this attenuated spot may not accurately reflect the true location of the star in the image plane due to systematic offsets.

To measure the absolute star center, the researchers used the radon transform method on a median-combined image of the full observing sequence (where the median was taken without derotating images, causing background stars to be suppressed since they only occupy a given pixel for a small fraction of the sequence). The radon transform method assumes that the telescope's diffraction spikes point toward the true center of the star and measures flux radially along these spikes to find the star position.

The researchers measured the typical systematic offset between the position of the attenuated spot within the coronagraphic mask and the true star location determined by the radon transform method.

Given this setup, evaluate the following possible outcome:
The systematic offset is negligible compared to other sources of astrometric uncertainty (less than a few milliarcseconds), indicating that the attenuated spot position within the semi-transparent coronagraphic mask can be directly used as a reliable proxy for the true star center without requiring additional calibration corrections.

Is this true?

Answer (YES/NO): NO